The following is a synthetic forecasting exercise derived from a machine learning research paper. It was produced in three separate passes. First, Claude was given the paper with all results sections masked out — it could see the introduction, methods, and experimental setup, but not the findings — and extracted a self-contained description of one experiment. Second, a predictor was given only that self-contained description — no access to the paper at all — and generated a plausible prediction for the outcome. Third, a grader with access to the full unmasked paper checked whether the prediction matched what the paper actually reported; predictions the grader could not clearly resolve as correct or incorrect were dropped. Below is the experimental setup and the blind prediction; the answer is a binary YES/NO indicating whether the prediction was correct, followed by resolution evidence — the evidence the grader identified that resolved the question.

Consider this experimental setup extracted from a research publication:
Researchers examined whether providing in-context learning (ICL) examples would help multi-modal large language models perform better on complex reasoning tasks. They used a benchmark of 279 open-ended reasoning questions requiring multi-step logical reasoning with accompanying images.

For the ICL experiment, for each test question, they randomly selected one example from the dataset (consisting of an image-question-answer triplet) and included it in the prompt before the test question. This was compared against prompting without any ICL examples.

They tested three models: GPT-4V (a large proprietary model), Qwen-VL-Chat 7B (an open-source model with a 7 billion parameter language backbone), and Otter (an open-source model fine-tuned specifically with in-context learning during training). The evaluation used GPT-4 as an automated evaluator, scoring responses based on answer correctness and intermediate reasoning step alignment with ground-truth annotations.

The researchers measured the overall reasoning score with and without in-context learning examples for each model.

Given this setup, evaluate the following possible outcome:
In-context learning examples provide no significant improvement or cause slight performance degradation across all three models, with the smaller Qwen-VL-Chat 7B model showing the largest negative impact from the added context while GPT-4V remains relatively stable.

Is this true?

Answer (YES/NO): NO